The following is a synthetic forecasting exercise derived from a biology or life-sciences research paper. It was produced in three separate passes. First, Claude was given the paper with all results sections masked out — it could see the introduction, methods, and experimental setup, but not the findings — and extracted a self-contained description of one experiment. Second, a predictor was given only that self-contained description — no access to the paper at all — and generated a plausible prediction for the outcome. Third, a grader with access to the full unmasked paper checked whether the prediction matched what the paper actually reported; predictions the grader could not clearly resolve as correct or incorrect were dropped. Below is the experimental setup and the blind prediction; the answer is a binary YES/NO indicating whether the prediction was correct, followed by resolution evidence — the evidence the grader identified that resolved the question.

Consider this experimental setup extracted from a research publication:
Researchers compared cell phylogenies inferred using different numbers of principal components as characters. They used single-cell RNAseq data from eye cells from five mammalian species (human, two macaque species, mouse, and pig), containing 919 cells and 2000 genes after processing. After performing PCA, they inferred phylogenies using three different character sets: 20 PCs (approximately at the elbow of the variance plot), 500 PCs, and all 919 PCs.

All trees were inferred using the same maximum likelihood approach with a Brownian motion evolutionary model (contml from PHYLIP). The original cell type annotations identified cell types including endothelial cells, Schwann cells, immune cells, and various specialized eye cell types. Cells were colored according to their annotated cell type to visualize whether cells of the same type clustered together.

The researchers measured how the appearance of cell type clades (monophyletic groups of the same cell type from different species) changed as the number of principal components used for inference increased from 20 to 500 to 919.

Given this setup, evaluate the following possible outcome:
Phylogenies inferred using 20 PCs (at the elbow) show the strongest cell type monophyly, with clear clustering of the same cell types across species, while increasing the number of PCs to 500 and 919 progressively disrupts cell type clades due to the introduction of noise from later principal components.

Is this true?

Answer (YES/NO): YES